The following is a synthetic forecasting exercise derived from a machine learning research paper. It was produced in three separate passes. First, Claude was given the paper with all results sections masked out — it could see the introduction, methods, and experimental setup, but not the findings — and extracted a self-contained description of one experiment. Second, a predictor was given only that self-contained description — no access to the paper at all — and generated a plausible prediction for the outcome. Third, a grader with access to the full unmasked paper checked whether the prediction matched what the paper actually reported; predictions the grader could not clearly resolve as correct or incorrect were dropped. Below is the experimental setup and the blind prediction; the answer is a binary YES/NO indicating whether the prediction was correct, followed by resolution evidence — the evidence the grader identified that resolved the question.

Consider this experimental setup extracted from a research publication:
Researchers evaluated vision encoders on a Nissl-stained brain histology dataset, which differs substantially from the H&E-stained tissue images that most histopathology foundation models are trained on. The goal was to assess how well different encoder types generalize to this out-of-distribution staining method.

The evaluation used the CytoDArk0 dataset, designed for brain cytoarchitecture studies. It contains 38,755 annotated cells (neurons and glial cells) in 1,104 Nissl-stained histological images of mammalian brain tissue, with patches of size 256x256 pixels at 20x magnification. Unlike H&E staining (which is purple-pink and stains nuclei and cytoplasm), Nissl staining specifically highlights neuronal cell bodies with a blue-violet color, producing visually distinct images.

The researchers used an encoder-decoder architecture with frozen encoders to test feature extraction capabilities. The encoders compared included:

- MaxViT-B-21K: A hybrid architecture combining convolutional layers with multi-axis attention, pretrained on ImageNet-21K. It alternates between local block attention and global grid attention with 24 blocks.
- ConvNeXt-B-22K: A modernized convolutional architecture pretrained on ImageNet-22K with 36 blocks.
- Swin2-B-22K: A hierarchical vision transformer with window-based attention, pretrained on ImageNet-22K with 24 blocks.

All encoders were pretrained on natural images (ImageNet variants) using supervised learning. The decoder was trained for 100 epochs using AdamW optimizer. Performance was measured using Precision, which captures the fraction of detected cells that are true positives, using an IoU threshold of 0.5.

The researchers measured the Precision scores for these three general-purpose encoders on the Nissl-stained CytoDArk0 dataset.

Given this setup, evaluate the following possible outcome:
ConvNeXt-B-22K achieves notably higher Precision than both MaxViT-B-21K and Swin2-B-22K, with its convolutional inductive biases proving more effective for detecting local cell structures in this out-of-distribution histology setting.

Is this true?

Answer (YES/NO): NO